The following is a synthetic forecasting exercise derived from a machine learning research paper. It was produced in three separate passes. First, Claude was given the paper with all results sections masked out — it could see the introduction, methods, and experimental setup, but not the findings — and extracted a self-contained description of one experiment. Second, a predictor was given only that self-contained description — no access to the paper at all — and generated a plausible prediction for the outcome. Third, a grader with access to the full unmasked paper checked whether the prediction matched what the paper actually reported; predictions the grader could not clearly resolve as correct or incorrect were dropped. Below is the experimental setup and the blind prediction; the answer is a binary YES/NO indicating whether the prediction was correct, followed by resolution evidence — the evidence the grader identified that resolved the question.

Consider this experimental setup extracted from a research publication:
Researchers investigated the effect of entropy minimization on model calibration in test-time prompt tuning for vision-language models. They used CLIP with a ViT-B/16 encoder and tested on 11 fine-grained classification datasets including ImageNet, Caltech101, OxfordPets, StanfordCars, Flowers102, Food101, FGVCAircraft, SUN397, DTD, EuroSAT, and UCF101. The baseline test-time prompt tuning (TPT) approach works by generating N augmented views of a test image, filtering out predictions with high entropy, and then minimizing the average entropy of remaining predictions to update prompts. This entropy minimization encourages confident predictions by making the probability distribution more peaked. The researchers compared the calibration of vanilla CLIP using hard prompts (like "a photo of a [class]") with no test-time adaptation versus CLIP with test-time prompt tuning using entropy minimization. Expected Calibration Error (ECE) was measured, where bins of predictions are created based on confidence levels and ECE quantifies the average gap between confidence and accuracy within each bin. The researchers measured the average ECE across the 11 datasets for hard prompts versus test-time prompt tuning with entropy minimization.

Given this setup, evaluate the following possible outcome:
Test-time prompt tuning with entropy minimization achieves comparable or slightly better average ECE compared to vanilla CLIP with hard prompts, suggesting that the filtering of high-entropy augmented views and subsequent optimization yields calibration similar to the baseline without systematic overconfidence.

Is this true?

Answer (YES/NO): NO